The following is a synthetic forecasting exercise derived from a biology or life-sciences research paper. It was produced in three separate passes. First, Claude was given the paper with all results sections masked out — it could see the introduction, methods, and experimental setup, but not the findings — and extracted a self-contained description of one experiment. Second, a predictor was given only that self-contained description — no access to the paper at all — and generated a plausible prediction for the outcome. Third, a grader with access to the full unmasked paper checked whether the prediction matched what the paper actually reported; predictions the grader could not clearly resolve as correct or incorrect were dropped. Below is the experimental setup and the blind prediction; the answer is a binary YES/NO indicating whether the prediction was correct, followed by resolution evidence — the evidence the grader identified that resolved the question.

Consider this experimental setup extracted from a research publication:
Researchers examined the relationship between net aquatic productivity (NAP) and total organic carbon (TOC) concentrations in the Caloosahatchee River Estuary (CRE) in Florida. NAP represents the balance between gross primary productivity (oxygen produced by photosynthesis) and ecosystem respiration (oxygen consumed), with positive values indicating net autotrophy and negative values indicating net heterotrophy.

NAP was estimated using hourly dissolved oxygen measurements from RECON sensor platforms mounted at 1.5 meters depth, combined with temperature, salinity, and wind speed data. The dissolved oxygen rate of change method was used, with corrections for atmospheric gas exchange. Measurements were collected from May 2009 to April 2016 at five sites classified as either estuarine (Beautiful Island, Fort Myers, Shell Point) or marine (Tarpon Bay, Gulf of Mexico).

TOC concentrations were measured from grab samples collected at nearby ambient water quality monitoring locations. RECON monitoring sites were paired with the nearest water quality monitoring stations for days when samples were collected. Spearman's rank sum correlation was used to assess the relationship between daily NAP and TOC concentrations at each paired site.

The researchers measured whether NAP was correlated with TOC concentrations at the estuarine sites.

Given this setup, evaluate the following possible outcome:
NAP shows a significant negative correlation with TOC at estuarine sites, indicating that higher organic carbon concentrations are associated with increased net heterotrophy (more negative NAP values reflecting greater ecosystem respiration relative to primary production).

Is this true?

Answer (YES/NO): YES